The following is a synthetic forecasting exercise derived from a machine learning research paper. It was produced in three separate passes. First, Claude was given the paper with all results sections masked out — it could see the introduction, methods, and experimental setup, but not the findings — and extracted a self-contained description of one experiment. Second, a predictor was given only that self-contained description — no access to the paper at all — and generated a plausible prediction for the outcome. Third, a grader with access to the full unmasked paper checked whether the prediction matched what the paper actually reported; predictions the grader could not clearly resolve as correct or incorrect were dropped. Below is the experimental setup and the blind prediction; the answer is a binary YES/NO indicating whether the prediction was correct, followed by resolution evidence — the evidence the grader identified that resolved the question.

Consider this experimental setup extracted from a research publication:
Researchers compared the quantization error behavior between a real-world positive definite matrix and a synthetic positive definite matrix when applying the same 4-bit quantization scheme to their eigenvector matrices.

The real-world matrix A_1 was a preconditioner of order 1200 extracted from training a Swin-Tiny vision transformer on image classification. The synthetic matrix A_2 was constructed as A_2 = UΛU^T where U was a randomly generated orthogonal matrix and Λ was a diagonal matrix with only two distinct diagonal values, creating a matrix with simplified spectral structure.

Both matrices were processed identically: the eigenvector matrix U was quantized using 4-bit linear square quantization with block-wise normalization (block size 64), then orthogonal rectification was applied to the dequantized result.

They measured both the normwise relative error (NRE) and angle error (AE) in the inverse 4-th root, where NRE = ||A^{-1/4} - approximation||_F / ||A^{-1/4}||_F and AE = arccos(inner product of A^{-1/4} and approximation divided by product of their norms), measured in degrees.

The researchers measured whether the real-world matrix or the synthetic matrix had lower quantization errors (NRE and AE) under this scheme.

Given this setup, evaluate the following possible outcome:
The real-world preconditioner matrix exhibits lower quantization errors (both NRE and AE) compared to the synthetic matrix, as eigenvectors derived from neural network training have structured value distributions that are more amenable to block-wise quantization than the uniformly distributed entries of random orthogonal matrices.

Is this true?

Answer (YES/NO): YES